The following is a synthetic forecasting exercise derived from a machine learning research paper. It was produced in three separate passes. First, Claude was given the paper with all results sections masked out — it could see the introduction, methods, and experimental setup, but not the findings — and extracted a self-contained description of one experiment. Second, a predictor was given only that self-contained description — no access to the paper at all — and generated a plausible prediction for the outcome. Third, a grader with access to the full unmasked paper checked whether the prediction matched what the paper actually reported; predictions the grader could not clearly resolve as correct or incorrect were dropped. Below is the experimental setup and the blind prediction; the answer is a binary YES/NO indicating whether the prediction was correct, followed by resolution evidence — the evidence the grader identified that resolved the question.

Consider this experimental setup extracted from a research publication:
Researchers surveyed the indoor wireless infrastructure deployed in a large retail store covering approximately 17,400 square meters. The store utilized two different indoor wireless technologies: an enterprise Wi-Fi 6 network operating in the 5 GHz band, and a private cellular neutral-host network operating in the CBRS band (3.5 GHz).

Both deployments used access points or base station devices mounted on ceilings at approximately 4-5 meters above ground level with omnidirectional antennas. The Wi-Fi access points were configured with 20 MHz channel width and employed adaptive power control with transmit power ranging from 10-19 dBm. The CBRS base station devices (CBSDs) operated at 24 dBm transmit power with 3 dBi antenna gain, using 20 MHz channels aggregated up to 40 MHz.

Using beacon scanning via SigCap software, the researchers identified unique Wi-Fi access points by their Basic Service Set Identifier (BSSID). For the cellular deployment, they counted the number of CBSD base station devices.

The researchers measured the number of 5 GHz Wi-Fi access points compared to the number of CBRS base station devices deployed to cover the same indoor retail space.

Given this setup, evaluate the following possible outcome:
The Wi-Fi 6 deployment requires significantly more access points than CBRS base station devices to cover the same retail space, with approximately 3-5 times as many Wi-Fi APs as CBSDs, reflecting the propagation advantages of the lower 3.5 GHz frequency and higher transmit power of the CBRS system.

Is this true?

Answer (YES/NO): NO